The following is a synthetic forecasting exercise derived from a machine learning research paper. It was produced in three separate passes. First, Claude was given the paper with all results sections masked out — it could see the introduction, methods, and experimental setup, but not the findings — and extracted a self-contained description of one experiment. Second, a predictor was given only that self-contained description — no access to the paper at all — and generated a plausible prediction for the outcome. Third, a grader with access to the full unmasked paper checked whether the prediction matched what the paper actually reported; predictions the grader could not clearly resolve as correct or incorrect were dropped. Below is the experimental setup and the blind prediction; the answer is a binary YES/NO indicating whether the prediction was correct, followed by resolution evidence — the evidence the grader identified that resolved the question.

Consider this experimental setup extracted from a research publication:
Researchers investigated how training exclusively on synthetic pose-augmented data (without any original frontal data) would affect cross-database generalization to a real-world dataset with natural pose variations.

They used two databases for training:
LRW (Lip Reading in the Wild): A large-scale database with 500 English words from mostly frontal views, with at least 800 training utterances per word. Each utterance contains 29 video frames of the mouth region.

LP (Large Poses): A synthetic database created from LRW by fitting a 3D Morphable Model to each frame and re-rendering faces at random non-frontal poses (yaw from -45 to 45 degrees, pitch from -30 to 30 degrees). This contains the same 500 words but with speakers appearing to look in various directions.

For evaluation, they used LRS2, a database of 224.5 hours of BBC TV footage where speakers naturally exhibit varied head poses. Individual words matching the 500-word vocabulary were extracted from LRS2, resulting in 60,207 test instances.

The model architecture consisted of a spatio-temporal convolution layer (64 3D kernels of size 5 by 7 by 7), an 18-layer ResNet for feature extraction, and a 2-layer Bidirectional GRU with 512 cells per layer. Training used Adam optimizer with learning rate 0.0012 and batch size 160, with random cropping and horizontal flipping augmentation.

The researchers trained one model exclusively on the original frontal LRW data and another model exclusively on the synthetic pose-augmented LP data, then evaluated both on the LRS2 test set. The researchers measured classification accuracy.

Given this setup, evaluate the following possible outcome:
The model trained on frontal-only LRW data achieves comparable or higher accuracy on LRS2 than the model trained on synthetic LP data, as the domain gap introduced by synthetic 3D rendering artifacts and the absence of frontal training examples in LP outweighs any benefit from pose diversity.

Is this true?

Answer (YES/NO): YES